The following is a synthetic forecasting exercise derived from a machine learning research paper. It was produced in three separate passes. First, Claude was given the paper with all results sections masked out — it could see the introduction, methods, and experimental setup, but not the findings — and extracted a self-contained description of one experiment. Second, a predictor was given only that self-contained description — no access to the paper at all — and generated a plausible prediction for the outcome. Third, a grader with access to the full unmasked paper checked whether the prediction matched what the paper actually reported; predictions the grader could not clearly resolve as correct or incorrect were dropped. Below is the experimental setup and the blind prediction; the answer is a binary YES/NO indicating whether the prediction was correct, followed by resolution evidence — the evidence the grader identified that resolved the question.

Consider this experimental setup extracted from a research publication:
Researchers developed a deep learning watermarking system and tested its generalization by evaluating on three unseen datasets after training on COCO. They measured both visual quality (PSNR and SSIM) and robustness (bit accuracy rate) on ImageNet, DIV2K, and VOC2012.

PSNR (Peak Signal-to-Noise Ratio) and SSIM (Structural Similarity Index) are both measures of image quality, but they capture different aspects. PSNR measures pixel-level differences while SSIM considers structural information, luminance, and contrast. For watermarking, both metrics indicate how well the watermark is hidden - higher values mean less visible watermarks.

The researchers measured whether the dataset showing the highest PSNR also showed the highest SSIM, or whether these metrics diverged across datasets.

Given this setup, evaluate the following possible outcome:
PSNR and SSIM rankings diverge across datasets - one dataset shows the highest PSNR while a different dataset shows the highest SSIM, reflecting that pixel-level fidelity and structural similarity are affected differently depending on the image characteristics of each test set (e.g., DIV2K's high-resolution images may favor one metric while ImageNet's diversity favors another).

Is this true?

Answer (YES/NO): NO